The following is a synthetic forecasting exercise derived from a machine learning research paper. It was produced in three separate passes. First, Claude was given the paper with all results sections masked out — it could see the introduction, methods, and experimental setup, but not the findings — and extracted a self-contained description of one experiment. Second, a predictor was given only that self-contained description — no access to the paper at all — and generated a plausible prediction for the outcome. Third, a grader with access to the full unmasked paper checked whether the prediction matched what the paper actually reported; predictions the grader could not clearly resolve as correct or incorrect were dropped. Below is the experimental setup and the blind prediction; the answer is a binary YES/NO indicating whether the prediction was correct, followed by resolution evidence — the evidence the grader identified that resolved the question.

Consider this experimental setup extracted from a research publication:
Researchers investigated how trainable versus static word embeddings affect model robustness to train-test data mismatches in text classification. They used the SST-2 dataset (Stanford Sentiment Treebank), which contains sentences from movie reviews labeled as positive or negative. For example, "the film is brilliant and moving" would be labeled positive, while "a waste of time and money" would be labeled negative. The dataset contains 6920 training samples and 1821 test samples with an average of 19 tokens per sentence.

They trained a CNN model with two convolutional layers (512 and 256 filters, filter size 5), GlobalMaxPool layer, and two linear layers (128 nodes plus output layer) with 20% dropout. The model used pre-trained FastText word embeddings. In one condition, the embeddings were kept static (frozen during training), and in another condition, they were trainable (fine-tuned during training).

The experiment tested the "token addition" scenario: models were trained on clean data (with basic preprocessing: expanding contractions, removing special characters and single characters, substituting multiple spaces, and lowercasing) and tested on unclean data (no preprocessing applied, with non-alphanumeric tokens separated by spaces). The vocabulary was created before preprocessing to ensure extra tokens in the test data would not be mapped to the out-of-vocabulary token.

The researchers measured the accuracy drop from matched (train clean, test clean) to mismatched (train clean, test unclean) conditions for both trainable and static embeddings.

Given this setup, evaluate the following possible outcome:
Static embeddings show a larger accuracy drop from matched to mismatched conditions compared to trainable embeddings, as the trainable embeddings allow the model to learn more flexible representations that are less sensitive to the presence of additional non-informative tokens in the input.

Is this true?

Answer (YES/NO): YES